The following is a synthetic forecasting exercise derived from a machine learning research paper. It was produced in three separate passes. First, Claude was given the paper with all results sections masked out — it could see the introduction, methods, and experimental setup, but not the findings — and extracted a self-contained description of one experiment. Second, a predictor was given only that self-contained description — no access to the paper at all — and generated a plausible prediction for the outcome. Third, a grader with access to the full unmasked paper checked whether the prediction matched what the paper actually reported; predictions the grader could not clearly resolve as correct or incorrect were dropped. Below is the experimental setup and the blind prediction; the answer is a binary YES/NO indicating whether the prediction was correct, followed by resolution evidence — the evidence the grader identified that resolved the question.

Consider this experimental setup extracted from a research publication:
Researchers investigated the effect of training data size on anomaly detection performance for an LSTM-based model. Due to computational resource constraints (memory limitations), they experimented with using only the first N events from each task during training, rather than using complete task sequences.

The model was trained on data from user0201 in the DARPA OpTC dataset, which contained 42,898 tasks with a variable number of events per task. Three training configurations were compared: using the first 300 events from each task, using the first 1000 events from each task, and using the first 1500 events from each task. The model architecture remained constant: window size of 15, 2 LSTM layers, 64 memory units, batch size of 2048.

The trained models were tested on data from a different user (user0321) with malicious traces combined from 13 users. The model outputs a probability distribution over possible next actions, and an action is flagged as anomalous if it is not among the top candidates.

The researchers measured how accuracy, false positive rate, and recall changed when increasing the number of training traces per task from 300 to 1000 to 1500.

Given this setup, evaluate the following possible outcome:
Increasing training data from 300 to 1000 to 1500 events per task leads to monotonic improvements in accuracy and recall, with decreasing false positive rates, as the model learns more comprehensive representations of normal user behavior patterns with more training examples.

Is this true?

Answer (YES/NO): NO